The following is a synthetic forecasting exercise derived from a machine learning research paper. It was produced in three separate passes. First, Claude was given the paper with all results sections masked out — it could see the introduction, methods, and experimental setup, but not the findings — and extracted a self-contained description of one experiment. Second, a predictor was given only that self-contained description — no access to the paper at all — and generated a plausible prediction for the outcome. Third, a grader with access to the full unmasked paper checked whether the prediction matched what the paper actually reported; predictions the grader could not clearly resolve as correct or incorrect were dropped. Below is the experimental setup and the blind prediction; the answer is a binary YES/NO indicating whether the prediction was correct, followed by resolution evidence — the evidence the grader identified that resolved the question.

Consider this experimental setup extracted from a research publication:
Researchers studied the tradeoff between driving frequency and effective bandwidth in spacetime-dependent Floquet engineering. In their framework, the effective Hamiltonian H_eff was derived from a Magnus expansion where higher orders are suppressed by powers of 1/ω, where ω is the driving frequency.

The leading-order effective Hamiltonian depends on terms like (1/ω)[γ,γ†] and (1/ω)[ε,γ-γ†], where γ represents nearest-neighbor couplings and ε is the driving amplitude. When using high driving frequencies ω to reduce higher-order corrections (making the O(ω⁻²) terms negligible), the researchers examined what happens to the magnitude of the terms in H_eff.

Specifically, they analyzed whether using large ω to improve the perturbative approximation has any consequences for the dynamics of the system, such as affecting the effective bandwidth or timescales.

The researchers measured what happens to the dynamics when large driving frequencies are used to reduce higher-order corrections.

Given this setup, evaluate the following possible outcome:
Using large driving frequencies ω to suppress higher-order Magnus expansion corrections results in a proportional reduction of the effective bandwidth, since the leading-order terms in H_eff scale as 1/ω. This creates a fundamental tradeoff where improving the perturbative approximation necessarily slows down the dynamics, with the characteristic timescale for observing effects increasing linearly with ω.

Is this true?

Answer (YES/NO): YES